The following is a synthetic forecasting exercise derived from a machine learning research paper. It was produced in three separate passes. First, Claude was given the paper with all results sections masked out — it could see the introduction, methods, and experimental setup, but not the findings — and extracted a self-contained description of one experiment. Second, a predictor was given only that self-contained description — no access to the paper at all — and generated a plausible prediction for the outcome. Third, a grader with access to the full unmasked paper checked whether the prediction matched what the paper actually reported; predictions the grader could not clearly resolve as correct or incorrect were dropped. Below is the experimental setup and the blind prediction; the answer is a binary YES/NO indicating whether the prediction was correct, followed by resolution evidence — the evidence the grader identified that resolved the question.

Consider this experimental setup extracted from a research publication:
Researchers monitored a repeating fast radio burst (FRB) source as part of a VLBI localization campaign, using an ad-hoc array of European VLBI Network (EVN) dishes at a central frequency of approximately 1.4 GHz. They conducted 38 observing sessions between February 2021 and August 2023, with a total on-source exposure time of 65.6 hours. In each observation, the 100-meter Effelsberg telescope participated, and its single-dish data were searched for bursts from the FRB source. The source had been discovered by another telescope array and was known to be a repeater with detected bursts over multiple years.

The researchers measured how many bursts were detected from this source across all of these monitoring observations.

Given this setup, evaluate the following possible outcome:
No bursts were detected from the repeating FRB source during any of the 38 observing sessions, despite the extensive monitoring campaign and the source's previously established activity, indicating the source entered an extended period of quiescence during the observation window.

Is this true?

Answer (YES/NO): NO